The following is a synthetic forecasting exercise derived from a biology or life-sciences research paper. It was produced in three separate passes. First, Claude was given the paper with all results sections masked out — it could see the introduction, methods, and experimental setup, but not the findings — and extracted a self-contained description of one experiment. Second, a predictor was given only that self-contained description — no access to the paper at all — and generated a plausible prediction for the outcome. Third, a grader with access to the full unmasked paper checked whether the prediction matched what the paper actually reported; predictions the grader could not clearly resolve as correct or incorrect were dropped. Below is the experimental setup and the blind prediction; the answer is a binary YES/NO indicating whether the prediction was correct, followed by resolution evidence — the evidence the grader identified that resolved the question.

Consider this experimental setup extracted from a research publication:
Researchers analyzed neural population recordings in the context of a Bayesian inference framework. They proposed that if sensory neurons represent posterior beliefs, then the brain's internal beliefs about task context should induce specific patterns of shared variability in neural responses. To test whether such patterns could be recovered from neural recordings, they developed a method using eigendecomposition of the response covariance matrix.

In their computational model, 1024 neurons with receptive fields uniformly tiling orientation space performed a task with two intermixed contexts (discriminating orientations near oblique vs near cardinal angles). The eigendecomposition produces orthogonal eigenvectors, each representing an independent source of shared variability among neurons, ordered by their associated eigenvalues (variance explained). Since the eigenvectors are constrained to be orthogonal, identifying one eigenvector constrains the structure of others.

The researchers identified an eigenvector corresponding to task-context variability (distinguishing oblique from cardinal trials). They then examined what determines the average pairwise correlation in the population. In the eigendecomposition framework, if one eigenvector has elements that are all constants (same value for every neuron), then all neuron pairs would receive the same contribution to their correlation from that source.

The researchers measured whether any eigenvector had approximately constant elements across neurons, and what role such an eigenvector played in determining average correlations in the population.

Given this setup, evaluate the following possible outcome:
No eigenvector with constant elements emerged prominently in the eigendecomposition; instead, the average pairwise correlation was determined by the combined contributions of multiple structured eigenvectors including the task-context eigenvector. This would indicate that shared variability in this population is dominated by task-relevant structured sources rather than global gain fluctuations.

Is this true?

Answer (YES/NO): NO